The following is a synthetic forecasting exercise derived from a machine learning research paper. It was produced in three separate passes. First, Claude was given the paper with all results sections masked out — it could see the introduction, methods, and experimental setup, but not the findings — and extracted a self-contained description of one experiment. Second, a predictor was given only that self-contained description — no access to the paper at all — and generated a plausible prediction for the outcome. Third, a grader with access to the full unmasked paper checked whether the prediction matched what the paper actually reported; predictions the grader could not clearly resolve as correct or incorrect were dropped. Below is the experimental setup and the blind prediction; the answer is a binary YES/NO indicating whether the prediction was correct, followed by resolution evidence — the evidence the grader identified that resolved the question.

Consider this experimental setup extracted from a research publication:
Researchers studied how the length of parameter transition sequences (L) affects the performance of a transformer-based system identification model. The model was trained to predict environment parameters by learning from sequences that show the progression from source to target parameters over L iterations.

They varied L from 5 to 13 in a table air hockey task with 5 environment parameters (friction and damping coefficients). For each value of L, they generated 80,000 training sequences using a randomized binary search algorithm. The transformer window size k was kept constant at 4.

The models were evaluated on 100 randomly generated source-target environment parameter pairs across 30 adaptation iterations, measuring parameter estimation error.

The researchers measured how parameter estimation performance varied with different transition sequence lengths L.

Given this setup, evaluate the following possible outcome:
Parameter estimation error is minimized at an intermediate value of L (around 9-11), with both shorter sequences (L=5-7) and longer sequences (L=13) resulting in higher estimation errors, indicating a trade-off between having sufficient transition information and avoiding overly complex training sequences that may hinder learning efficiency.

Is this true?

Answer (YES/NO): NO